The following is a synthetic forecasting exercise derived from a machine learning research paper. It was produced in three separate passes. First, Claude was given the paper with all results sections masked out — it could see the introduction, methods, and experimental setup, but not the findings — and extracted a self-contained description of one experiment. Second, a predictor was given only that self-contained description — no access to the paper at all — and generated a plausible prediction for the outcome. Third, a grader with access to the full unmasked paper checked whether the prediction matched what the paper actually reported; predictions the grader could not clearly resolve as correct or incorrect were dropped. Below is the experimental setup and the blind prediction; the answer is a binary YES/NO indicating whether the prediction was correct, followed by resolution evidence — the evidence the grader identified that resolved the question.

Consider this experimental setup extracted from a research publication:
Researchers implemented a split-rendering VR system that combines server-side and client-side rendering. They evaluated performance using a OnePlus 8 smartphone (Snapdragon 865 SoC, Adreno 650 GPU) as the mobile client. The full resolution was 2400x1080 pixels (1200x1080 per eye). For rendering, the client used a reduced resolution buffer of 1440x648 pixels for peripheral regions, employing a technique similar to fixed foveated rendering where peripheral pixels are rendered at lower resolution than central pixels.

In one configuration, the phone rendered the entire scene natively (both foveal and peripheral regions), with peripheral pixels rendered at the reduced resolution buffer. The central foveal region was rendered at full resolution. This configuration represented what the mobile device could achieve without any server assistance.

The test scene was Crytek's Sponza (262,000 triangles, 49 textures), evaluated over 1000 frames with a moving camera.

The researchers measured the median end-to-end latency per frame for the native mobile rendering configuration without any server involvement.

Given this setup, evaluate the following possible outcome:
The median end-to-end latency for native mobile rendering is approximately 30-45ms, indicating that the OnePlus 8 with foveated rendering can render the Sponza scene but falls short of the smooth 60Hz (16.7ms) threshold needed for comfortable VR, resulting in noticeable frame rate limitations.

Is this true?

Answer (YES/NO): YES